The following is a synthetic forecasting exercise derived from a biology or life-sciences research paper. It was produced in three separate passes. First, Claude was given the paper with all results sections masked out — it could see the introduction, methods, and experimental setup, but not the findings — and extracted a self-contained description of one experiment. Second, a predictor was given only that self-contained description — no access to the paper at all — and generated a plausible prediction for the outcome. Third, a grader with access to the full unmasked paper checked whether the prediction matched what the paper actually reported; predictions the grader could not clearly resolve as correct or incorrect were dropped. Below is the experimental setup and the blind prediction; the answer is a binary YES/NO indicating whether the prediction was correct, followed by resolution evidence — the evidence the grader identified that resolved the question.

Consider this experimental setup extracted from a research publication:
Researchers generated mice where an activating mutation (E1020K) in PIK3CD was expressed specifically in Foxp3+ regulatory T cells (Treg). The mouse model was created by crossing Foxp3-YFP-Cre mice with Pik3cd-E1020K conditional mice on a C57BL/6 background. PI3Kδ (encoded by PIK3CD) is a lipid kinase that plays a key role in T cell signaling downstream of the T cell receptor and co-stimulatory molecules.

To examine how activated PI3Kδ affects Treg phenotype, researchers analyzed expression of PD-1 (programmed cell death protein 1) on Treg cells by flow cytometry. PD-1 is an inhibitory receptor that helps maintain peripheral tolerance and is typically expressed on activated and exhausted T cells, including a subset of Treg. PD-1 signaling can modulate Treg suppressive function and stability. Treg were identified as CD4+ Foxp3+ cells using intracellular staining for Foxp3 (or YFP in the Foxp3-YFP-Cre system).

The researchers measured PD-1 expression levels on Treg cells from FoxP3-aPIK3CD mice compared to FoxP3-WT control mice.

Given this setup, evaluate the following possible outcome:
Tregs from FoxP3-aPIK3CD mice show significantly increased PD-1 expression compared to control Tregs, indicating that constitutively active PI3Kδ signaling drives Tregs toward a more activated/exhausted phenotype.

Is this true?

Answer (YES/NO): YES